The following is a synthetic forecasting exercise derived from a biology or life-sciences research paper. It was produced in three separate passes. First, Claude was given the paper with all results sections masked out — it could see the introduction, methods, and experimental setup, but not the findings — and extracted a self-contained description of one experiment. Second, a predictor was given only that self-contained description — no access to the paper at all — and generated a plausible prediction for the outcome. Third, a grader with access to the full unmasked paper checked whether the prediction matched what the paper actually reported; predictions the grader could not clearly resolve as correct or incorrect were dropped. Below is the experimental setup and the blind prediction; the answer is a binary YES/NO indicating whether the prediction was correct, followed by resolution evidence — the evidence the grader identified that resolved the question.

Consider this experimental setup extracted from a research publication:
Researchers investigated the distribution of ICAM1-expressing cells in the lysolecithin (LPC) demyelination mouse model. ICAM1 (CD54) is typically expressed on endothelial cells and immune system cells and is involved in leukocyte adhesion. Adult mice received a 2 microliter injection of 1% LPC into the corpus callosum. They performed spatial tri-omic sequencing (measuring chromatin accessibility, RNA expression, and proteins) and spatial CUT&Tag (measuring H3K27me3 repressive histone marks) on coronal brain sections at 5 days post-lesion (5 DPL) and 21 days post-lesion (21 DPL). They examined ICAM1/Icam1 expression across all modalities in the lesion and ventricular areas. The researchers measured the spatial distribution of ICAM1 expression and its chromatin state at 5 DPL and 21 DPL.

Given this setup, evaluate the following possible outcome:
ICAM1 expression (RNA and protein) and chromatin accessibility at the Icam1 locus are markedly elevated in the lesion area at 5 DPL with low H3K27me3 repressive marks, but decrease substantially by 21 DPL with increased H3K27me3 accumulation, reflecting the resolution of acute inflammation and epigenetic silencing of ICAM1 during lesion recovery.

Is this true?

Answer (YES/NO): NO